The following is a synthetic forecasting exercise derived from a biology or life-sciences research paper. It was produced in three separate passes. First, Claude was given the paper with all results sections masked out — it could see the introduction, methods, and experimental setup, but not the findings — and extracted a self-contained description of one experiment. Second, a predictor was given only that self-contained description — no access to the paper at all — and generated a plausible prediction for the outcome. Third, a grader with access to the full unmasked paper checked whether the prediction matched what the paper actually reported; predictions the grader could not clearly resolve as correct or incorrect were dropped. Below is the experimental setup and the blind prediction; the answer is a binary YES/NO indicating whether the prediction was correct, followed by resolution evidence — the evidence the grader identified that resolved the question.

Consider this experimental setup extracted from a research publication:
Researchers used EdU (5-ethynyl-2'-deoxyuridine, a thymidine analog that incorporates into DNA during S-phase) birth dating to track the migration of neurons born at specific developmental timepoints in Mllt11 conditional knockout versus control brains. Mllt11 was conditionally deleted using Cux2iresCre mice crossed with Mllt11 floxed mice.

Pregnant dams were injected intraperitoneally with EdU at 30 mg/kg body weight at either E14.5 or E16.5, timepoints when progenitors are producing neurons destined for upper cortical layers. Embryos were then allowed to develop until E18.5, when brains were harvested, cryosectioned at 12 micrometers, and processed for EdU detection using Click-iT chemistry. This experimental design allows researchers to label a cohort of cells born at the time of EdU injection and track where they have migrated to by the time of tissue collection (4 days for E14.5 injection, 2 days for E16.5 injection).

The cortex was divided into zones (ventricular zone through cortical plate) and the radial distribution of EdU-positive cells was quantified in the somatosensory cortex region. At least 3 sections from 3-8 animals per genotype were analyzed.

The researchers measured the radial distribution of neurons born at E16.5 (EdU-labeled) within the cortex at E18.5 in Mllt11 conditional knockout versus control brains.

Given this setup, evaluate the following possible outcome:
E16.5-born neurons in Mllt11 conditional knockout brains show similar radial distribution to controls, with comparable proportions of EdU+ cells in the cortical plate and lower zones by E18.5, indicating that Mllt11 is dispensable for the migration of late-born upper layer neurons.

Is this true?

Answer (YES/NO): NO